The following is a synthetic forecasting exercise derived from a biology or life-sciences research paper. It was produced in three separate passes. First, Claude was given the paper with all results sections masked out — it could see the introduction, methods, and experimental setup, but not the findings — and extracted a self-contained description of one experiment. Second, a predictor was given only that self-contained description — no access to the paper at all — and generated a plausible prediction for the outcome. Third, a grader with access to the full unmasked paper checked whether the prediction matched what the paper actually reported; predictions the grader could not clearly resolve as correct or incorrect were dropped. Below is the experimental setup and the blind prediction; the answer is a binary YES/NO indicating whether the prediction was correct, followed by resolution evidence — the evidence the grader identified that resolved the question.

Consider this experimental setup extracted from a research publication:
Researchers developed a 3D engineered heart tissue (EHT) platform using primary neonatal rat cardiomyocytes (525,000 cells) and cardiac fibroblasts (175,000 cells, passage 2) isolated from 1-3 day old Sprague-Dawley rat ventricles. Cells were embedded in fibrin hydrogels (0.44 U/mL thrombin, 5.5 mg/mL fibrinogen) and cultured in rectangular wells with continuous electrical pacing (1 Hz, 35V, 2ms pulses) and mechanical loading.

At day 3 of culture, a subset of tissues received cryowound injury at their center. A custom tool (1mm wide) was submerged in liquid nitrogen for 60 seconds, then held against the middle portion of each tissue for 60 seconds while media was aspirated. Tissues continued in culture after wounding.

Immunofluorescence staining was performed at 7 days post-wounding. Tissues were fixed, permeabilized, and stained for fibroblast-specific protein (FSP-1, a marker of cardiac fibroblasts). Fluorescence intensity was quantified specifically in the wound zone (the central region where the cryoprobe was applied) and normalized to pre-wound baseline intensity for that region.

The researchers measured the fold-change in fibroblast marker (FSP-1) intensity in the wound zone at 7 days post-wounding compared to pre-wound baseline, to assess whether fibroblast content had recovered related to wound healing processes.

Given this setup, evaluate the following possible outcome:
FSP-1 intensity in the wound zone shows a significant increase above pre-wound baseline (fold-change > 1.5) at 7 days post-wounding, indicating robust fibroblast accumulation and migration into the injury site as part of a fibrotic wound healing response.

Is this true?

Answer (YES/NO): NO